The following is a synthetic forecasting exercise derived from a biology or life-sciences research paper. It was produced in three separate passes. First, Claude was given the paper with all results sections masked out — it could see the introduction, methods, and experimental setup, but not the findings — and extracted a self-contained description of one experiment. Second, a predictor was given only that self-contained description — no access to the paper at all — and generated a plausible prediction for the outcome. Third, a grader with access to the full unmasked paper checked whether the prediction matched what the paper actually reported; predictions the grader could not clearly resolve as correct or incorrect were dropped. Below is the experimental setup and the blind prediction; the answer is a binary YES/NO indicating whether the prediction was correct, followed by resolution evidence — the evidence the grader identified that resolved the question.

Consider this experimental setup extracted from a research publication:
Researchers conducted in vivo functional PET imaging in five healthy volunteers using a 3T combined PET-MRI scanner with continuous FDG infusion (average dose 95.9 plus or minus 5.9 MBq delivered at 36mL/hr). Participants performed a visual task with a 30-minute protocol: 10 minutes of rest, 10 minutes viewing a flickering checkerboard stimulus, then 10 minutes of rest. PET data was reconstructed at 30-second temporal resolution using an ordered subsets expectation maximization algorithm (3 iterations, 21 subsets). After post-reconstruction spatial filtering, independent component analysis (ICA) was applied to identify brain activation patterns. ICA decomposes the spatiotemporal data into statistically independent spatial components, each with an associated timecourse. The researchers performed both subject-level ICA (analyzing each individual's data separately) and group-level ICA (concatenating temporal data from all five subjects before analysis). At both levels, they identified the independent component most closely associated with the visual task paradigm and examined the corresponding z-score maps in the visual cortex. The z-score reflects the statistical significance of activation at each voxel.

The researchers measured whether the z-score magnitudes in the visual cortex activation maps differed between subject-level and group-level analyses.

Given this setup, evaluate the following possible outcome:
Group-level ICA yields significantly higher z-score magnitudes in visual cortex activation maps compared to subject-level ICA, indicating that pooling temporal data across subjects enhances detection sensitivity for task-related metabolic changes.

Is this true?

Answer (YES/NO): YES